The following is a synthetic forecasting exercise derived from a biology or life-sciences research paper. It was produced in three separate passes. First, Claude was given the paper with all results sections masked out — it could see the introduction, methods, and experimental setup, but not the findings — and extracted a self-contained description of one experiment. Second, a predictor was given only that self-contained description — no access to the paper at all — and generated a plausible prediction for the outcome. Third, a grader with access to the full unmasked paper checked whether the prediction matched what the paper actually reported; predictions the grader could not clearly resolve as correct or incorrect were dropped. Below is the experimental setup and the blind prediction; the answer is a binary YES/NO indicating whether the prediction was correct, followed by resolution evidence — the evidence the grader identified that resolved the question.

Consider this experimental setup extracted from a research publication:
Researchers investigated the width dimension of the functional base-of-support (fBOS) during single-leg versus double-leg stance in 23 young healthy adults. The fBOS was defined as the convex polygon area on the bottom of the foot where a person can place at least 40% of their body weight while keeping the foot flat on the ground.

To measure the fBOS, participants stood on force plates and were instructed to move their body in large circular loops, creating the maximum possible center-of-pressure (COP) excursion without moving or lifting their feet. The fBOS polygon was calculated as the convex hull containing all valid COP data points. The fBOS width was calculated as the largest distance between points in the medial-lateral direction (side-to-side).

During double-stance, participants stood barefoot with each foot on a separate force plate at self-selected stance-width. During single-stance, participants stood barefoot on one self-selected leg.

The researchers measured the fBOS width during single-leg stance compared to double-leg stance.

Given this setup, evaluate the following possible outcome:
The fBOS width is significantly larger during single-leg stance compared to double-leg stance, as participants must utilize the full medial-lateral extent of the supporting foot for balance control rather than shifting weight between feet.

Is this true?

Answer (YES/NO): YES